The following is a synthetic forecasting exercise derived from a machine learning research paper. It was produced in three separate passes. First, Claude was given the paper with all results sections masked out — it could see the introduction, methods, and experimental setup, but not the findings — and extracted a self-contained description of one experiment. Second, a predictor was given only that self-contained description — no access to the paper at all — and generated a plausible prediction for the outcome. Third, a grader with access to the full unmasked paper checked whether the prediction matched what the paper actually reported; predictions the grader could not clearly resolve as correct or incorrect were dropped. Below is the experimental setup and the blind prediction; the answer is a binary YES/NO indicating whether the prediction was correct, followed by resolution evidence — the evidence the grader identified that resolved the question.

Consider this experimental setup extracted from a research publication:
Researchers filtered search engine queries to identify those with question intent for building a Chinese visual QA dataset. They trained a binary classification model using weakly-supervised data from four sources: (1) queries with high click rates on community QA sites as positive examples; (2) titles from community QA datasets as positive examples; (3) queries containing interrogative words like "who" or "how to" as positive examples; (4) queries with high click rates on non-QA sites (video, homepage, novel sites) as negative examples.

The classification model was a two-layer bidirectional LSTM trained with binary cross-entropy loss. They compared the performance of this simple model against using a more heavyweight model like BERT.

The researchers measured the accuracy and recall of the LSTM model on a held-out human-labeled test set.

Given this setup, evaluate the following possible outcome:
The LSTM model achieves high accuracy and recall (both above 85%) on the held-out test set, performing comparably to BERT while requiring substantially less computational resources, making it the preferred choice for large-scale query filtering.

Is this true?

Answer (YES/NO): NO